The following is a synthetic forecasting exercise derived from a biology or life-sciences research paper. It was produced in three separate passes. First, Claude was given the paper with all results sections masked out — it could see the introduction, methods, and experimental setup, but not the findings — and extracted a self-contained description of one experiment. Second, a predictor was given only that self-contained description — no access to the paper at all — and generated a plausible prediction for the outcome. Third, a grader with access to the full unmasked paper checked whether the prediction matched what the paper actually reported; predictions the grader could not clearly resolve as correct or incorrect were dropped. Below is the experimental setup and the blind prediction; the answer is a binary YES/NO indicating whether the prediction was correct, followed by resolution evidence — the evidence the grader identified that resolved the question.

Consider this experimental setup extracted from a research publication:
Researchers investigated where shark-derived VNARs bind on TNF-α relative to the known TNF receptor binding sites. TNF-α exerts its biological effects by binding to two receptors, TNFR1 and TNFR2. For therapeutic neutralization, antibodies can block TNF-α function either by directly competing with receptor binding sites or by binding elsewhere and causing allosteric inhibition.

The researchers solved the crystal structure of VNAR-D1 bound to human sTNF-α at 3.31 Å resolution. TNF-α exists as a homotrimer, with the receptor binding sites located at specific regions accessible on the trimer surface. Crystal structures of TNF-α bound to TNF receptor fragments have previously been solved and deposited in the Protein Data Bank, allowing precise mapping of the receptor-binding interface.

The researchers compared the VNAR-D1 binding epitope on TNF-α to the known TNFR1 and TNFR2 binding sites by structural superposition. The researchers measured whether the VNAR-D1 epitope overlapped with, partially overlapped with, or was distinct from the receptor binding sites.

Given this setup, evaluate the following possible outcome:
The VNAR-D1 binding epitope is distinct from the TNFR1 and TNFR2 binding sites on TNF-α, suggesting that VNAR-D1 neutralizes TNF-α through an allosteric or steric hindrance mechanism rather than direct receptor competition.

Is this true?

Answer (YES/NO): NO